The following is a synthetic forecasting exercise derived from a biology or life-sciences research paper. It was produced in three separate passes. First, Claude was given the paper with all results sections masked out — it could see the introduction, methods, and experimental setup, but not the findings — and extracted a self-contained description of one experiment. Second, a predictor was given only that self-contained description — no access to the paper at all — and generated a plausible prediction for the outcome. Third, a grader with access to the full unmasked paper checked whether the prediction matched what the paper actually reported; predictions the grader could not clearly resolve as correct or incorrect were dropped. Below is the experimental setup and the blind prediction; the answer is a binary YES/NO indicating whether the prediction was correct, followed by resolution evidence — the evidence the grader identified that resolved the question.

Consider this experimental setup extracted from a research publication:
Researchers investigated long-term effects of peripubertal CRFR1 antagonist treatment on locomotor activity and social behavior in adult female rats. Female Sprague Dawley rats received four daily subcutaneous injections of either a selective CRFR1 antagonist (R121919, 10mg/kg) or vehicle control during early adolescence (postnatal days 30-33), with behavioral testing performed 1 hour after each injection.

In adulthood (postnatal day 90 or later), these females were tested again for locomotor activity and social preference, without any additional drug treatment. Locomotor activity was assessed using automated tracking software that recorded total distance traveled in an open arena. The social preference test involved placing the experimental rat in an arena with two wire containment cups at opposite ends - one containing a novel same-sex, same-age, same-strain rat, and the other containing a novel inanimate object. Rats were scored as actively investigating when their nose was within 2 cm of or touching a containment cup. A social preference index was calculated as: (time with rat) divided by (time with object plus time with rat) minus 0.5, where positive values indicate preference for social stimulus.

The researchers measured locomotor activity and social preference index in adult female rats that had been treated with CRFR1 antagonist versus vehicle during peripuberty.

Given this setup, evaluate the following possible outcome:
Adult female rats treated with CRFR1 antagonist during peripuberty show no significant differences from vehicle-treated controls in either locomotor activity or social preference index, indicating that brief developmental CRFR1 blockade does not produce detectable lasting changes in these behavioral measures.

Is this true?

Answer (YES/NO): NO